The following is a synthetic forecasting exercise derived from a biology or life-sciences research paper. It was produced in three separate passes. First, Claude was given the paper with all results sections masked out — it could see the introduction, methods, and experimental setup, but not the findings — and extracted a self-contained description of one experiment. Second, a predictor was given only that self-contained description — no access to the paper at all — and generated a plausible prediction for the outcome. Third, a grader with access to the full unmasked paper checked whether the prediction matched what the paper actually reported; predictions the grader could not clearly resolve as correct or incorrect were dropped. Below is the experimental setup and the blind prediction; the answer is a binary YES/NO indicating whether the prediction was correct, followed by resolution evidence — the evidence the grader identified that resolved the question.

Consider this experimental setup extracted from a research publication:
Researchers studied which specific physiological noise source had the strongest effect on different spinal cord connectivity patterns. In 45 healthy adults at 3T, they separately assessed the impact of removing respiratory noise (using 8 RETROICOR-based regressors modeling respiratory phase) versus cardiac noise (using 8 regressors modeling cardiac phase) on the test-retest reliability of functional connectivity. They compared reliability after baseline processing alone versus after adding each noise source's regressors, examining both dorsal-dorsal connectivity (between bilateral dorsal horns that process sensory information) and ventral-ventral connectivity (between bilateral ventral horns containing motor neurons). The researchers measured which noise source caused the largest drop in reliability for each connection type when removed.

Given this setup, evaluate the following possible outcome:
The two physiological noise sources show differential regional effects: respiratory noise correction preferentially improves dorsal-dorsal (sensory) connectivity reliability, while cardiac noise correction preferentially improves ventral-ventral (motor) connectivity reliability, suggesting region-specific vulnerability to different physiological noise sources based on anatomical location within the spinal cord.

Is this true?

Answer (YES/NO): NO